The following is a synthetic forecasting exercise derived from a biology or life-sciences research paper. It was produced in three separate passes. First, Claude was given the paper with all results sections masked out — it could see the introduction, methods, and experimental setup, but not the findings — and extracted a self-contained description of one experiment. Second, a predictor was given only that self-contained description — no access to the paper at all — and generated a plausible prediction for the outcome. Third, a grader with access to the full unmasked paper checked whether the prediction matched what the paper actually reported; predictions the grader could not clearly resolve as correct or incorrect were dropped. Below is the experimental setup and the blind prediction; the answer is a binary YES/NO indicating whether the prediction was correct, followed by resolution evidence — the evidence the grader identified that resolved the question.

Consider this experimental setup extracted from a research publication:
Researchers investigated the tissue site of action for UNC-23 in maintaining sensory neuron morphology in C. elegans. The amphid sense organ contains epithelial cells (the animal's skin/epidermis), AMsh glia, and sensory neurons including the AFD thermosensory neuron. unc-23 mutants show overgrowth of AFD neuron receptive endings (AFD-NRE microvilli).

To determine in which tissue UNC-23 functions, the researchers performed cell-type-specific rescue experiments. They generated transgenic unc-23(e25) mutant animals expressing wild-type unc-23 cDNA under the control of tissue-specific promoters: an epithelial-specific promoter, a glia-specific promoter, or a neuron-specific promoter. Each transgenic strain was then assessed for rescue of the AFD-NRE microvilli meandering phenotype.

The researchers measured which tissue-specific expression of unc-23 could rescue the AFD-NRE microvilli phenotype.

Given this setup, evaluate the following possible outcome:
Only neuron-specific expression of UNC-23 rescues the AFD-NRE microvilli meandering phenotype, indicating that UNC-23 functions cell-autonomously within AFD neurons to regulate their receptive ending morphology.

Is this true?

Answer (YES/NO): NO